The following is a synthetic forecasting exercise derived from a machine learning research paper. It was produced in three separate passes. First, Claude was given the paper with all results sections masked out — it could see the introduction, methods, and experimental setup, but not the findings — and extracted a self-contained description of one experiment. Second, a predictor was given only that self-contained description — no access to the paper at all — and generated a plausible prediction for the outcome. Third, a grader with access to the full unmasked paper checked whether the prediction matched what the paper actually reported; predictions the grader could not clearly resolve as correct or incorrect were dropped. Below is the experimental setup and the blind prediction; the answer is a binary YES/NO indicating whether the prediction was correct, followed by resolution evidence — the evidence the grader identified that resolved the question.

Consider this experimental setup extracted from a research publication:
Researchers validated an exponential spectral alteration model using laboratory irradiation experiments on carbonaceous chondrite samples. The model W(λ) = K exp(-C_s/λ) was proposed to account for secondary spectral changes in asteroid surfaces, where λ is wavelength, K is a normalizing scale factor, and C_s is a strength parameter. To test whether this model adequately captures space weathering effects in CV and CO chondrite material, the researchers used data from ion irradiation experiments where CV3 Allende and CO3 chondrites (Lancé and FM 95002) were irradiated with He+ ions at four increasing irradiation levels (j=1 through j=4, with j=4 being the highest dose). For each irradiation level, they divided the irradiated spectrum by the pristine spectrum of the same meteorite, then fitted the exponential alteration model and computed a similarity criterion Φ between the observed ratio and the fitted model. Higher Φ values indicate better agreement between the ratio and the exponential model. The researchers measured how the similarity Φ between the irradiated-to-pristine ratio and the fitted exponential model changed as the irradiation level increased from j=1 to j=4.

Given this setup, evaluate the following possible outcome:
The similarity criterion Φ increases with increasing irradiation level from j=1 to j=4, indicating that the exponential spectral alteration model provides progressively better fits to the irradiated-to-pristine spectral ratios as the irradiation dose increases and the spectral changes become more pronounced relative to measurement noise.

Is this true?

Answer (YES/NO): NO